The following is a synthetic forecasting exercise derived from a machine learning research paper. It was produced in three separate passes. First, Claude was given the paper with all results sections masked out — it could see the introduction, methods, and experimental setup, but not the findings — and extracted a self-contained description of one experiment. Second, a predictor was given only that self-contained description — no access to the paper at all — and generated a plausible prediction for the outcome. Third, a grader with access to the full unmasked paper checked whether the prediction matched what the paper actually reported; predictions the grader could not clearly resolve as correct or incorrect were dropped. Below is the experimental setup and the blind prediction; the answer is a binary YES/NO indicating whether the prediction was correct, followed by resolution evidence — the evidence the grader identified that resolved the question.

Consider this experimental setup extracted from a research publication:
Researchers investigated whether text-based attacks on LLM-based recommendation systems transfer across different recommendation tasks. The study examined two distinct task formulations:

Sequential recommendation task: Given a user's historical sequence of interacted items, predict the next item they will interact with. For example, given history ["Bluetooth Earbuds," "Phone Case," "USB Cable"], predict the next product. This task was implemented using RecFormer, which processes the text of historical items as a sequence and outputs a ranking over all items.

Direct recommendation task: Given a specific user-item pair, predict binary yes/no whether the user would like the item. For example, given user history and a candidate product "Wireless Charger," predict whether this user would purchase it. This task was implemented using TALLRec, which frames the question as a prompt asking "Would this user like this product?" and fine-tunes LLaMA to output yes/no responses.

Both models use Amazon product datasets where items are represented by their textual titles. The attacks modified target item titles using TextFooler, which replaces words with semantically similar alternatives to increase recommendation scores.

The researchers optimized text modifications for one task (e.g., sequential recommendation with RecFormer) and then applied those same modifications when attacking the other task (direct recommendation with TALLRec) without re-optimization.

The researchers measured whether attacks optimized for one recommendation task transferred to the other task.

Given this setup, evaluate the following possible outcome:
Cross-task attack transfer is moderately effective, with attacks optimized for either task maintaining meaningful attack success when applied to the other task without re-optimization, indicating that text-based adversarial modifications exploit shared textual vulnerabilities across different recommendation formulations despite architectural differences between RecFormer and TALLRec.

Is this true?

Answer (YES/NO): NO